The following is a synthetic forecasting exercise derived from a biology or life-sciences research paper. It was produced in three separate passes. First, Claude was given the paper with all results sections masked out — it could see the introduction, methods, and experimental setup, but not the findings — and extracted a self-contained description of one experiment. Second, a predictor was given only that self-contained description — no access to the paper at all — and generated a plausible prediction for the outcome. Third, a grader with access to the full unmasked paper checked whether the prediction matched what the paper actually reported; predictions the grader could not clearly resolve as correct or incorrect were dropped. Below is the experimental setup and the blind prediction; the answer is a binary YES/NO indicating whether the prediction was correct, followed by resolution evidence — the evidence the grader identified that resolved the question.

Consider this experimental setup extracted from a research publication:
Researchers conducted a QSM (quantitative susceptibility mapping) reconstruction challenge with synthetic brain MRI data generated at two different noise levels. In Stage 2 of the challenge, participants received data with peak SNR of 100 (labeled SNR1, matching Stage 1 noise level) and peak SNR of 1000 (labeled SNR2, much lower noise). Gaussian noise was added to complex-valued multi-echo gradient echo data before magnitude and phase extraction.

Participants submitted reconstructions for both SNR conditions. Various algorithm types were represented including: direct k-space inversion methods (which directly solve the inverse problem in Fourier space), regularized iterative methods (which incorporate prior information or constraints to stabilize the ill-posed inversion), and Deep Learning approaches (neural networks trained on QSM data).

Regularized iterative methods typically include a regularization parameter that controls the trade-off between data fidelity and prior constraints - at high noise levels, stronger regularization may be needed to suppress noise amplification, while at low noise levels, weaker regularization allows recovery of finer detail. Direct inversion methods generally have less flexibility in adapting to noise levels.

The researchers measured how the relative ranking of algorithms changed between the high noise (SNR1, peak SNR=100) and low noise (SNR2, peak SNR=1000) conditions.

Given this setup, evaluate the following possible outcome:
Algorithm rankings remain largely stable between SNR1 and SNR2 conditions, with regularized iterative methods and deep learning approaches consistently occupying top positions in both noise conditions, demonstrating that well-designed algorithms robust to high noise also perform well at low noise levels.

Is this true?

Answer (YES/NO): NO